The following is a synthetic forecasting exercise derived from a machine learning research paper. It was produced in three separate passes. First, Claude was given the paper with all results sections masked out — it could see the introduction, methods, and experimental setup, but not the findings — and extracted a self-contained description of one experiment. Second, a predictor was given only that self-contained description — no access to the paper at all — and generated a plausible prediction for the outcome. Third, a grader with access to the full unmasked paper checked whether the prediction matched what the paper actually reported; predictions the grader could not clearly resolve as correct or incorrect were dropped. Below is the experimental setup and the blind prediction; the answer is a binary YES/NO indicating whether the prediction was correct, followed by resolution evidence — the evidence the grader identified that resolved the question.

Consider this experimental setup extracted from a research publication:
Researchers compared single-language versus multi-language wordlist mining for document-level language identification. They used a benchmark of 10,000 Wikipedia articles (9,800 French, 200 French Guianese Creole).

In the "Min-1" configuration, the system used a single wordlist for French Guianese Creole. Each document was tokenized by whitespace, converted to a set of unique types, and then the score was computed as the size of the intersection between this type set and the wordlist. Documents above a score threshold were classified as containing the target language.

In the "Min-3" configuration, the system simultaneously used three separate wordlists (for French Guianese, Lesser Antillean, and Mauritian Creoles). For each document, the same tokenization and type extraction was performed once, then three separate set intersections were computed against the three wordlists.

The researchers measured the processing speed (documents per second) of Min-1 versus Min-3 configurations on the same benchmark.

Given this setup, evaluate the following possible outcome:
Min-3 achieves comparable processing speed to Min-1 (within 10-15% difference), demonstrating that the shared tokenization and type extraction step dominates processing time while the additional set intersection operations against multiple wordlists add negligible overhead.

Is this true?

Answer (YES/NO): YES